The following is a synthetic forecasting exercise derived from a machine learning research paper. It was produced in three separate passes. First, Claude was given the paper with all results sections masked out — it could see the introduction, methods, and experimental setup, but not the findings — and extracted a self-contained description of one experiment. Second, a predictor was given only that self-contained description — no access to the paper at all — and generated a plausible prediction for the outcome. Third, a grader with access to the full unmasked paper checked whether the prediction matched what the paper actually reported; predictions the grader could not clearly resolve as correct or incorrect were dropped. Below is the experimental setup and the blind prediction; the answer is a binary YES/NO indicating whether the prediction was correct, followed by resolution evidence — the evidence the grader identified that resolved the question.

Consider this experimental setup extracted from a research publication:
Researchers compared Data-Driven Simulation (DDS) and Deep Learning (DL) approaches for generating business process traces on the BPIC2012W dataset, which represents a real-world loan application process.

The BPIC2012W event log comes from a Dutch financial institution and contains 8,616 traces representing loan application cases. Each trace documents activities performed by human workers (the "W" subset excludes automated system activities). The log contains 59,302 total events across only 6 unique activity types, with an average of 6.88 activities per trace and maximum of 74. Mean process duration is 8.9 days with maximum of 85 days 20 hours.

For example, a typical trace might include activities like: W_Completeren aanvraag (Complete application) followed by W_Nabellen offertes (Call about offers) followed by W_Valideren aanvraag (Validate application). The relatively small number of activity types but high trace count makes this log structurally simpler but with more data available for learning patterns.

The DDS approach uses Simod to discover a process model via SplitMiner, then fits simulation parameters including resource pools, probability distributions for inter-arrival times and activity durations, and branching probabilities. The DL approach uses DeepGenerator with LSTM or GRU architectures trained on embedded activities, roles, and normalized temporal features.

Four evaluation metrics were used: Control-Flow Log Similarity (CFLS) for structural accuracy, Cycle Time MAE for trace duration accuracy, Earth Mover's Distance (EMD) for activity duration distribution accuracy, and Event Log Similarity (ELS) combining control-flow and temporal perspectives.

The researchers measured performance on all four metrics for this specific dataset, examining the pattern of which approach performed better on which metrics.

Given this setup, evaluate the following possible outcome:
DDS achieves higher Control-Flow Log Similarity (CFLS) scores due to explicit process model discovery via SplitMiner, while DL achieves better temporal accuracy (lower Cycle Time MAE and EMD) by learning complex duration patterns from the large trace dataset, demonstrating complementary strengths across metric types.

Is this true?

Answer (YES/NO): NO